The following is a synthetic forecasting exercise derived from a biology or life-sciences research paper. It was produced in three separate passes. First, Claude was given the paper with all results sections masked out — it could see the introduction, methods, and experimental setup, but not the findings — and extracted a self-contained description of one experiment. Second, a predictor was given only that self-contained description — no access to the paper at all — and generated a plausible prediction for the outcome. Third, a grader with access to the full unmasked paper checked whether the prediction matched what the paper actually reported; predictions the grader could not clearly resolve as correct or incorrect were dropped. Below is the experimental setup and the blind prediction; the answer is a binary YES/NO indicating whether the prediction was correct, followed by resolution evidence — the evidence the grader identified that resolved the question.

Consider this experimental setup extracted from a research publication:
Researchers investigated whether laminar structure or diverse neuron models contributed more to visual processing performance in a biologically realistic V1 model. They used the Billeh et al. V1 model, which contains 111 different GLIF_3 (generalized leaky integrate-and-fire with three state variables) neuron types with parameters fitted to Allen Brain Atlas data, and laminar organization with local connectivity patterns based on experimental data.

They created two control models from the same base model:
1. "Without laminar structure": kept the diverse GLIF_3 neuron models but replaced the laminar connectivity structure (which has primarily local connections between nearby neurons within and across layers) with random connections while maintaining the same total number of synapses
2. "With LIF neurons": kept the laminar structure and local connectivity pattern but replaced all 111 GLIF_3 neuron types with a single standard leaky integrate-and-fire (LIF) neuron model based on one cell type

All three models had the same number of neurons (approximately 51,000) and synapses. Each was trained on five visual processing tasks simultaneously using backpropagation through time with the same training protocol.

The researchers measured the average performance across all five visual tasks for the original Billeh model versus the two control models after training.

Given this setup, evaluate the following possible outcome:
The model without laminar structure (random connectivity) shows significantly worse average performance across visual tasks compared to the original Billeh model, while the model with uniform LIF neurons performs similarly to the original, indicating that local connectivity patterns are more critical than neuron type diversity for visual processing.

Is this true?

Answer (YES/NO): NO